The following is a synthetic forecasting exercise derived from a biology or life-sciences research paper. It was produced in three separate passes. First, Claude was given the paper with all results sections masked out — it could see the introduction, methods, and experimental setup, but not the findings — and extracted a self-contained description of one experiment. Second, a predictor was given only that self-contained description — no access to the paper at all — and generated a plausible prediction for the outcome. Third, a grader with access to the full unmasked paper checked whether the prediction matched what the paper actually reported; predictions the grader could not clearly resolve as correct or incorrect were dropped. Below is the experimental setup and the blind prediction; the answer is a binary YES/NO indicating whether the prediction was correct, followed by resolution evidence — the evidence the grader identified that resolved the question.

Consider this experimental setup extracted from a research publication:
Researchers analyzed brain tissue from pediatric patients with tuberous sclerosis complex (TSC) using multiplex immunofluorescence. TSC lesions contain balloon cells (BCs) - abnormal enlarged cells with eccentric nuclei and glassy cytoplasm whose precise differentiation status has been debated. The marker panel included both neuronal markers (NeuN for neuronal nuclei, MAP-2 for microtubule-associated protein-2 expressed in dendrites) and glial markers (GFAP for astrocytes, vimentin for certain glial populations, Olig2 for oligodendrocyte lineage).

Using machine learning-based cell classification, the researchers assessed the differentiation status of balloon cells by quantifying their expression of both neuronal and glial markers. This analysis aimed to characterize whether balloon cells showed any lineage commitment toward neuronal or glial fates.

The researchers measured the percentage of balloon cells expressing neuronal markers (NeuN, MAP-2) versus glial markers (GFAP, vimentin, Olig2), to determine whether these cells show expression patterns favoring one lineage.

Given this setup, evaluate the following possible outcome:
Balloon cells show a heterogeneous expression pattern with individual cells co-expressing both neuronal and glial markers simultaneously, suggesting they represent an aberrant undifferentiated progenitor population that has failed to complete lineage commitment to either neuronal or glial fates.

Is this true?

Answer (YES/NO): NO